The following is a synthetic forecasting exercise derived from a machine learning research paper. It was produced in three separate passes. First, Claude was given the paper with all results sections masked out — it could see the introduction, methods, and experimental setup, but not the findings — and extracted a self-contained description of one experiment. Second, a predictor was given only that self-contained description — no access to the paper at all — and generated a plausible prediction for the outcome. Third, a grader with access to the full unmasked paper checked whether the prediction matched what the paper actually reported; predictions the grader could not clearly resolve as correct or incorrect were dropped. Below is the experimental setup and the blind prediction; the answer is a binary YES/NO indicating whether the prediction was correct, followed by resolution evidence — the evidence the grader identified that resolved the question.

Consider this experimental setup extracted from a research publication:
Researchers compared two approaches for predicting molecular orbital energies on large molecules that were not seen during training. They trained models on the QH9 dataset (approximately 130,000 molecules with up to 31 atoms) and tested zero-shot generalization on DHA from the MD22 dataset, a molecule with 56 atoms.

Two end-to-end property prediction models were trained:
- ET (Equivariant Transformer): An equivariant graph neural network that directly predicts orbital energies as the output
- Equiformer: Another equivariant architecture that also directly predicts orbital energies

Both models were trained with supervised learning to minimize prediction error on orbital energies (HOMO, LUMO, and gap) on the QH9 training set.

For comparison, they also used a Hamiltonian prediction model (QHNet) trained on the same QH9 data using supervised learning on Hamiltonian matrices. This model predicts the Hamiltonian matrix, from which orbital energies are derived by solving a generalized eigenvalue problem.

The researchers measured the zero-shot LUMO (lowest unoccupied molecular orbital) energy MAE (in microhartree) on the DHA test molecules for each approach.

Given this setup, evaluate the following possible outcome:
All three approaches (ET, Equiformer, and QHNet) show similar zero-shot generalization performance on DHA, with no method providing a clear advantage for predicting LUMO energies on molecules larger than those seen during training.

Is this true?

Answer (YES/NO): NO